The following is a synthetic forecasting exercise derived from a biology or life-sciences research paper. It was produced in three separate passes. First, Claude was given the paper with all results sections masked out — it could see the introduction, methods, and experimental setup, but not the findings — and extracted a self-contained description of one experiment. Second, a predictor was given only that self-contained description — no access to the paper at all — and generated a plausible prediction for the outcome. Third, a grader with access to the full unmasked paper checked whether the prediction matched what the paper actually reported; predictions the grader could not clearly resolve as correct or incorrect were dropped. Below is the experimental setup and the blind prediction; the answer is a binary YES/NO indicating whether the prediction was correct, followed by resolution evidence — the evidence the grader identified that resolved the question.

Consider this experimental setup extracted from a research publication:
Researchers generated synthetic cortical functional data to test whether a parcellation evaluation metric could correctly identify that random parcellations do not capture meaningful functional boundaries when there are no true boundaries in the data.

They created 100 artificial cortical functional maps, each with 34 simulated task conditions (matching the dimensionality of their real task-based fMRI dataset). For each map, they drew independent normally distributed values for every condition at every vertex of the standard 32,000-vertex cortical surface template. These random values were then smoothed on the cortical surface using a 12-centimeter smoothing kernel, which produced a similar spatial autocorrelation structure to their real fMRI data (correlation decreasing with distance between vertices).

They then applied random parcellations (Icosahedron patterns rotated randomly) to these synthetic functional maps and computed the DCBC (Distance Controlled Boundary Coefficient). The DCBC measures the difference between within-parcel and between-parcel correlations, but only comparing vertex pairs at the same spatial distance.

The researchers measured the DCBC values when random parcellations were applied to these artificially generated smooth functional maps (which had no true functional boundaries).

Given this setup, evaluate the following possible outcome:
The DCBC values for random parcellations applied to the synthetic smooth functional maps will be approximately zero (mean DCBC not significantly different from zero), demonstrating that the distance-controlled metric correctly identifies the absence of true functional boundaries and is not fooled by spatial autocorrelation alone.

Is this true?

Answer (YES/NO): YES